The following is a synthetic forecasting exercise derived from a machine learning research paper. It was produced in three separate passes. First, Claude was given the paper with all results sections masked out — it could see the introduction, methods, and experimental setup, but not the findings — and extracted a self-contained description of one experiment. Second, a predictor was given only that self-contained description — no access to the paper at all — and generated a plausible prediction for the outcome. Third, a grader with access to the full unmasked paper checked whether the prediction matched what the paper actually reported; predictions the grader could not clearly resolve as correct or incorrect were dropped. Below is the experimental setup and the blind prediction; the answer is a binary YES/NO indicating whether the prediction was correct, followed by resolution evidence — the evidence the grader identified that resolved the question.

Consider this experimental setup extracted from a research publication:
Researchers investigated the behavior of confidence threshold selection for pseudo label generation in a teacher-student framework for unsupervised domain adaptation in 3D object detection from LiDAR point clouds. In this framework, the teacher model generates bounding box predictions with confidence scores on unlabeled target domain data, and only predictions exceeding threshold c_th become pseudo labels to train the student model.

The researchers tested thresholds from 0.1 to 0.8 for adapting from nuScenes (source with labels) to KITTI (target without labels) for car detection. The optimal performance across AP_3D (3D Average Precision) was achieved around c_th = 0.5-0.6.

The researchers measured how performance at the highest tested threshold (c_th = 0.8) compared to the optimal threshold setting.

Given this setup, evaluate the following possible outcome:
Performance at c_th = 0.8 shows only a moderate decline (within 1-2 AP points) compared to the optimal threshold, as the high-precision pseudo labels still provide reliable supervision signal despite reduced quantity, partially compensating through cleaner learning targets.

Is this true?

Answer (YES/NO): NO